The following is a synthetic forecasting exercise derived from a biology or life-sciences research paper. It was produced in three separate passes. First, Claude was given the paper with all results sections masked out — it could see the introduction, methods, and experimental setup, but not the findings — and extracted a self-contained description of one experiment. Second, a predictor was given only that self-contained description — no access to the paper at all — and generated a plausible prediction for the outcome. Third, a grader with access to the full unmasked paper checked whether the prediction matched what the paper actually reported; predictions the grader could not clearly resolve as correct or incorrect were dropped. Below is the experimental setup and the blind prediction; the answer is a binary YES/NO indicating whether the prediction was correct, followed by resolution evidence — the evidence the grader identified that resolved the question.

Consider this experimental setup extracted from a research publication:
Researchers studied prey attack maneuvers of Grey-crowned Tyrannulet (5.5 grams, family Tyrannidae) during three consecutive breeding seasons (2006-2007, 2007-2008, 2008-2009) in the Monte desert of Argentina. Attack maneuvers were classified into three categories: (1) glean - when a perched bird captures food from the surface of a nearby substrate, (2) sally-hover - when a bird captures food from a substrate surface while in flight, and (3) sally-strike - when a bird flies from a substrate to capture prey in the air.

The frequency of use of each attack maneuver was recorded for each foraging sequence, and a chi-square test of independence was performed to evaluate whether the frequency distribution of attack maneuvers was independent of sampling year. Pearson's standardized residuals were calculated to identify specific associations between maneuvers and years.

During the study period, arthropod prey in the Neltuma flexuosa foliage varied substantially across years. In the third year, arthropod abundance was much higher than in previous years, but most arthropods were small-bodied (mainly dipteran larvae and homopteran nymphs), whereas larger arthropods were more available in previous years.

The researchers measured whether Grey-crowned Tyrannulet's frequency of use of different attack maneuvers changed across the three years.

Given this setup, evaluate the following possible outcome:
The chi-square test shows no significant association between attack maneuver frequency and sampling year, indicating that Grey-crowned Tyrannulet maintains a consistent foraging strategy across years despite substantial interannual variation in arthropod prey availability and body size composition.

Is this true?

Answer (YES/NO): NO